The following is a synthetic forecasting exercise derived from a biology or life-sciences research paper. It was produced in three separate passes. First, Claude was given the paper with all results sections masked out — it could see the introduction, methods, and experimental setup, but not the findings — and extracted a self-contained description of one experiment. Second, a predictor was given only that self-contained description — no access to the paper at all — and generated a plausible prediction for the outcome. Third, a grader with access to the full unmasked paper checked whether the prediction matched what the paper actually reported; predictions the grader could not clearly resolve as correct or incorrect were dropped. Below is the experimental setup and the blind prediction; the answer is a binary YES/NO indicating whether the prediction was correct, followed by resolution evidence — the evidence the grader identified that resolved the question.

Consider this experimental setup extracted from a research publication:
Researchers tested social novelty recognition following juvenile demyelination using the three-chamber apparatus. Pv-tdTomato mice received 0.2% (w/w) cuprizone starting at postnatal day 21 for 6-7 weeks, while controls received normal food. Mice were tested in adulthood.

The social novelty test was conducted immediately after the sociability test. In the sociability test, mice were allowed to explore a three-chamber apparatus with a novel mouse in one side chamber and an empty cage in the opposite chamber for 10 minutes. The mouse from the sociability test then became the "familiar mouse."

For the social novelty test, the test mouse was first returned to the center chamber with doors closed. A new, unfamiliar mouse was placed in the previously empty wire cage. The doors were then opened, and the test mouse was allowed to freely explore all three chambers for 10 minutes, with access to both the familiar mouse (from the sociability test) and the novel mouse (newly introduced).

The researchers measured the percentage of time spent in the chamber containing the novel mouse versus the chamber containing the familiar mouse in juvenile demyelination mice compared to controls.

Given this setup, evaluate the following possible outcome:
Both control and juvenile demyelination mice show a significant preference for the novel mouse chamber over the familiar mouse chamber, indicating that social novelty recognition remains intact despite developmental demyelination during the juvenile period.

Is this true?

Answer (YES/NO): YES